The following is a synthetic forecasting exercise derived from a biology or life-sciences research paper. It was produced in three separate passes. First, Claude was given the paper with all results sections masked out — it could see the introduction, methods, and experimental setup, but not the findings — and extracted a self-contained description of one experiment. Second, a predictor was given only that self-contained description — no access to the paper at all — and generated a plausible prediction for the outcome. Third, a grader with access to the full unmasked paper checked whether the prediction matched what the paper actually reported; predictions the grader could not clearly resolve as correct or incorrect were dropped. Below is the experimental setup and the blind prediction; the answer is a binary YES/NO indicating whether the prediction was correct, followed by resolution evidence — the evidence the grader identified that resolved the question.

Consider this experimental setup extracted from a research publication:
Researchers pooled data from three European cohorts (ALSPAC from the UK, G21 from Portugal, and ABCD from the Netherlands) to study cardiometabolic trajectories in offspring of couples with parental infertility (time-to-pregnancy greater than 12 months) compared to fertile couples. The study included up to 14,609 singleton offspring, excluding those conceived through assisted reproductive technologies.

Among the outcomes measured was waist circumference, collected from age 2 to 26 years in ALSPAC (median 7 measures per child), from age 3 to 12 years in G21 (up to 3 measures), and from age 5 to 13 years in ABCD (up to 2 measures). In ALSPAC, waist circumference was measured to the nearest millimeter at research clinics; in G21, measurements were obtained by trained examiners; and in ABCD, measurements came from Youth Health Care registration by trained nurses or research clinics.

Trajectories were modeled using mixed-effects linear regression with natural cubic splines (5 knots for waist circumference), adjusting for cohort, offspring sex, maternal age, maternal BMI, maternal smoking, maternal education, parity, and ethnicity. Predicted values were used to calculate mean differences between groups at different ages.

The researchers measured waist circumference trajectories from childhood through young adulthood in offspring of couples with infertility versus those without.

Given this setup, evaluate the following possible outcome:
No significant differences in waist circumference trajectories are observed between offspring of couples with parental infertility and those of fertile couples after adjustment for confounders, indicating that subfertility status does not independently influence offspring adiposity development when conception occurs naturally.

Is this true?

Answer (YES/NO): NO